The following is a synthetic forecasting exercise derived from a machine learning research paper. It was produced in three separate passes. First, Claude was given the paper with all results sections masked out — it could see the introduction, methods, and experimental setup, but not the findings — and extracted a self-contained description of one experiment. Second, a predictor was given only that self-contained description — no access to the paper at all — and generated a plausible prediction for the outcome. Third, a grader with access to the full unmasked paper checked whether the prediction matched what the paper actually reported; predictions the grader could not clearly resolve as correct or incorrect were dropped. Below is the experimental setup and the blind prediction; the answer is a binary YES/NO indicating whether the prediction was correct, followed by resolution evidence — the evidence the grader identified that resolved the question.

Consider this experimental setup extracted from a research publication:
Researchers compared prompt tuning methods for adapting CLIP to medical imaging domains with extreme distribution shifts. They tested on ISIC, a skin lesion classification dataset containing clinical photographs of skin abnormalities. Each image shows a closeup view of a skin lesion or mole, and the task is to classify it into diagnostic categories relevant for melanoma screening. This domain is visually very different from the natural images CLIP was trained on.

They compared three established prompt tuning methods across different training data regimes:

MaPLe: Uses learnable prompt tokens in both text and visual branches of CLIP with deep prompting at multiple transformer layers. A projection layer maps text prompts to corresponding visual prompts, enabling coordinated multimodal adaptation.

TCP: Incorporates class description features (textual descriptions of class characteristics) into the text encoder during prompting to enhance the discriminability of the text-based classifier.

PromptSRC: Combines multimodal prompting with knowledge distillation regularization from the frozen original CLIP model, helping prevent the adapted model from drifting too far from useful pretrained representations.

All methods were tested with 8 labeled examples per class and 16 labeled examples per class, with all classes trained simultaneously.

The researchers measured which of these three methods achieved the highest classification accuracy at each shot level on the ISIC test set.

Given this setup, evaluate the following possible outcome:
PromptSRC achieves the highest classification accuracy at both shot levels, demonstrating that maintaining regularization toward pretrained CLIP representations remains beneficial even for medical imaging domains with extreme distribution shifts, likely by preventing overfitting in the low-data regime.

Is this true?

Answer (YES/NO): NO